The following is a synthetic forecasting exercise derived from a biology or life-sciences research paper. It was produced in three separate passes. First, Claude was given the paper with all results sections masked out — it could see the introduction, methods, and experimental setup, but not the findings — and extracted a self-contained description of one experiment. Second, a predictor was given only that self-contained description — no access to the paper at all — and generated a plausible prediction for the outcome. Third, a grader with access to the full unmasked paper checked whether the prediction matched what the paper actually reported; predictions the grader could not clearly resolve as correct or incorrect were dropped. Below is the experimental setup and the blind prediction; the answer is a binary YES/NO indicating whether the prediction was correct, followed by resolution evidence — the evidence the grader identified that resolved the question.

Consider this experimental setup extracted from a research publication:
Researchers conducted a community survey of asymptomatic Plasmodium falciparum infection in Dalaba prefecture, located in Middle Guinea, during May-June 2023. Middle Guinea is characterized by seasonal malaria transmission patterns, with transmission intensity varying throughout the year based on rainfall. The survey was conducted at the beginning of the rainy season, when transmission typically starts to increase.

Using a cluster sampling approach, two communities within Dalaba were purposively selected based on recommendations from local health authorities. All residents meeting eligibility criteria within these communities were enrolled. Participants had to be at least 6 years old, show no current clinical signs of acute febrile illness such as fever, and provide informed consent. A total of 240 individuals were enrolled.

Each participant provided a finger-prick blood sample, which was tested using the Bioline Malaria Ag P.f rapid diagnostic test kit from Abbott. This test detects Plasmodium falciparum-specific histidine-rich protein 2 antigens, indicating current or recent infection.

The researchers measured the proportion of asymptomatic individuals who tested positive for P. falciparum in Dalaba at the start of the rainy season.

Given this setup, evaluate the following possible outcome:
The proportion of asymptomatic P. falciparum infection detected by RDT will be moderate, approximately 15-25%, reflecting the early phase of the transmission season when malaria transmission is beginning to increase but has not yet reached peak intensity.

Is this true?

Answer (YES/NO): NO